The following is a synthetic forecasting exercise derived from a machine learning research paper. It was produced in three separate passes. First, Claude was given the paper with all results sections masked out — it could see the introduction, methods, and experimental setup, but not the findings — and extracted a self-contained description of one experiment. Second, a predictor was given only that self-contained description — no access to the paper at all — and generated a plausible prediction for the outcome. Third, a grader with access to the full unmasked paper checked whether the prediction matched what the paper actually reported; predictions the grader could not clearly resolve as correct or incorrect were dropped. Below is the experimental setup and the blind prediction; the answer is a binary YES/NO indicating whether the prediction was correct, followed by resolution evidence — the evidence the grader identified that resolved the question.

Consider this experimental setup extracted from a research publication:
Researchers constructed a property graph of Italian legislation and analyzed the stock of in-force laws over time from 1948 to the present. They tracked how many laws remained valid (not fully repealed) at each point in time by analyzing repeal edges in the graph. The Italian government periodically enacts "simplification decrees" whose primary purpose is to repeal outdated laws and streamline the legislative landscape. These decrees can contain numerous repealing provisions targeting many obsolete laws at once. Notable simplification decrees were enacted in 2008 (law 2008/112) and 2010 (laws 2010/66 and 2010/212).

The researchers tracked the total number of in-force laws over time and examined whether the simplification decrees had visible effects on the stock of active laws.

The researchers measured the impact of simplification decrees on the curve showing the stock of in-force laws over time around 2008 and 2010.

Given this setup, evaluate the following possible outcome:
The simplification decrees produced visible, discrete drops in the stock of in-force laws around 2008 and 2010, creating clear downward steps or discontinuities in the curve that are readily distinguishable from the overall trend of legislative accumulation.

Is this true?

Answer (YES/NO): YES